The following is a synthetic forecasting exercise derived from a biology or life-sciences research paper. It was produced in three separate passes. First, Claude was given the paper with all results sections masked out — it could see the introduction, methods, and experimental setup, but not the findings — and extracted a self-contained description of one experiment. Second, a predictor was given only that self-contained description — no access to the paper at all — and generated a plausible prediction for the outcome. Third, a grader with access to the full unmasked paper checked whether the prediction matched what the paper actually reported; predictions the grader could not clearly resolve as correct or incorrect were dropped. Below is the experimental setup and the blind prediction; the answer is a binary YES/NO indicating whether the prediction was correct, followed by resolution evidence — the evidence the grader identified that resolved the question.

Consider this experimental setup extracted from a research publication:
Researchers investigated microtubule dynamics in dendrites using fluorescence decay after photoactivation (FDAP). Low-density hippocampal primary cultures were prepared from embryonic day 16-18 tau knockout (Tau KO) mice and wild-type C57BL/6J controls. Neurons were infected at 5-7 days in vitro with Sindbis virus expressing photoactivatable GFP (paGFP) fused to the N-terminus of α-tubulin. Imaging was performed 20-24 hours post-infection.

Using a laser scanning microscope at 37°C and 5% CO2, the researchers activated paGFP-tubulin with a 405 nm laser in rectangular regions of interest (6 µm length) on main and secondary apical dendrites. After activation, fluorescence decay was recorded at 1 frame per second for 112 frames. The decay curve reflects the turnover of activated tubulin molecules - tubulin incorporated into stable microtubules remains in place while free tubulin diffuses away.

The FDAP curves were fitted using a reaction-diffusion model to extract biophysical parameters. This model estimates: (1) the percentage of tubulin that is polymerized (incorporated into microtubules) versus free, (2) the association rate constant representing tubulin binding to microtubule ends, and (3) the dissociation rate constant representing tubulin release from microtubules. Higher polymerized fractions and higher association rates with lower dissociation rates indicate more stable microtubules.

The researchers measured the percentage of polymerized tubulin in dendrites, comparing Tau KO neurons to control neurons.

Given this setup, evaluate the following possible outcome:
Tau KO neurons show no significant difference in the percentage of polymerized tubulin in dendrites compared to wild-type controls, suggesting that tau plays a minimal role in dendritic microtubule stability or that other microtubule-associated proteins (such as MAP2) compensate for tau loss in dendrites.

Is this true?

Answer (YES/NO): YES